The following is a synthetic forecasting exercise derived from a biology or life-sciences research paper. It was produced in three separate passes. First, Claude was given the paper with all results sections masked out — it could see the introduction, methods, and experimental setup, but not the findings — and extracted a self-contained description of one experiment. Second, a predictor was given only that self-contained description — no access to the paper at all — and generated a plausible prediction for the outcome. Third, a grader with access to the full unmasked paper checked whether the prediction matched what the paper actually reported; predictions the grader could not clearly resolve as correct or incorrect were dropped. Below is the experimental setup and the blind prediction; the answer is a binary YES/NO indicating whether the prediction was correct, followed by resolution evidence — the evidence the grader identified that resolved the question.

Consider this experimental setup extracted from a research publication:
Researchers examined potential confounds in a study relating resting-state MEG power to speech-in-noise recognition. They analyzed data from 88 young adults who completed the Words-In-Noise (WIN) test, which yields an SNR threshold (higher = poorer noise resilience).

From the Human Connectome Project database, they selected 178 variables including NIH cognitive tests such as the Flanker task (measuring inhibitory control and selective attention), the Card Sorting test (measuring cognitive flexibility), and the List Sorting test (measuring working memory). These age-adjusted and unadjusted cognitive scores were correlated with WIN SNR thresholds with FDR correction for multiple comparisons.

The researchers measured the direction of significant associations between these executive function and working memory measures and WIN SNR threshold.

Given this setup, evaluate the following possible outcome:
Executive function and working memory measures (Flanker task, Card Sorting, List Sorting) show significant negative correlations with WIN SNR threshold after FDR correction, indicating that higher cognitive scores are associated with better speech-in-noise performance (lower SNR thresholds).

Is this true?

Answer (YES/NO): YES